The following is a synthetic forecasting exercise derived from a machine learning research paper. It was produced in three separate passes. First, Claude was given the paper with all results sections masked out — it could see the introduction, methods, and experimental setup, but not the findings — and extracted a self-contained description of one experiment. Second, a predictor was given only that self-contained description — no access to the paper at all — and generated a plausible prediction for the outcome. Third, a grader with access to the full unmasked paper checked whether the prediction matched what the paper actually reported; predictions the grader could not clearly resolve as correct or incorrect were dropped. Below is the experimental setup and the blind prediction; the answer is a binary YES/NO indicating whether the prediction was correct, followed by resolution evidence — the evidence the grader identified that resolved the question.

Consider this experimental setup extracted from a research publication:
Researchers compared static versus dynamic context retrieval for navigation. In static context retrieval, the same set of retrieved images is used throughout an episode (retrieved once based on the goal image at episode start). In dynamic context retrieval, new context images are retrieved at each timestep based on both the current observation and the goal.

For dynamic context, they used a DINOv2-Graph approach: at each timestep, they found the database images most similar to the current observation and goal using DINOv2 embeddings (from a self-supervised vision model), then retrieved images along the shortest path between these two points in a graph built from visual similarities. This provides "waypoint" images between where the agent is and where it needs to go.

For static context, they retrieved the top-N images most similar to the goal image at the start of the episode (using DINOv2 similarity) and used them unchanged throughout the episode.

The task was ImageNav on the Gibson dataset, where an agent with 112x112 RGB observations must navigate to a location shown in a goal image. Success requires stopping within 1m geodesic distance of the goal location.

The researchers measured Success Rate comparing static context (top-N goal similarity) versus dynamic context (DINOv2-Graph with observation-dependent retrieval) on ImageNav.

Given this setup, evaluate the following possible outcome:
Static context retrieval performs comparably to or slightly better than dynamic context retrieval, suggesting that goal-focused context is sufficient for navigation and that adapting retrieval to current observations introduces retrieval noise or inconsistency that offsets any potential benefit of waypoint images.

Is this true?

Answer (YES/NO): NO